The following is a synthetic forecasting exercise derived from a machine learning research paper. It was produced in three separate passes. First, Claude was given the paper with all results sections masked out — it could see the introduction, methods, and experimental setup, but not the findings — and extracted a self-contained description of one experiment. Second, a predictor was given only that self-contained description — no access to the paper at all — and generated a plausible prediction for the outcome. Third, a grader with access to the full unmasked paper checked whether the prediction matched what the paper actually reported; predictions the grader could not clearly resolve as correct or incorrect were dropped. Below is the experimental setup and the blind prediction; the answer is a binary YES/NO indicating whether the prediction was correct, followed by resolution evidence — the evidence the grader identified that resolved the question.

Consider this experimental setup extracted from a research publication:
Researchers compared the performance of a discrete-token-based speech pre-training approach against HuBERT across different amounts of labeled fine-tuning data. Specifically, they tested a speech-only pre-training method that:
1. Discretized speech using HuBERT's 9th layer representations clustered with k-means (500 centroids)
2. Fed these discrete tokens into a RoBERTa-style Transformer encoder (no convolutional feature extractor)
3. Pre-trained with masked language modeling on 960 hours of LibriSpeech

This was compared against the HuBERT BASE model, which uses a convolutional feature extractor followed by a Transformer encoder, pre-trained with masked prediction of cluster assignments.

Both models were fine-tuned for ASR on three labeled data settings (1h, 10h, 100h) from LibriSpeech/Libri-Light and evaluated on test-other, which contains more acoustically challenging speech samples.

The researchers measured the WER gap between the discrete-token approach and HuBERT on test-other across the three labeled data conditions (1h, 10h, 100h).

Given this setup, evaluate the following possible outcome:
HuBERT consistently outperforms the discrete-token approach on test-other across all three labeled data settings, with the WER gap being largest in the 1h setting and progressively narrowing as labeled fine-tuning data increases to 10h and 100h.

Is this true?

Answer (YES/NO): NO